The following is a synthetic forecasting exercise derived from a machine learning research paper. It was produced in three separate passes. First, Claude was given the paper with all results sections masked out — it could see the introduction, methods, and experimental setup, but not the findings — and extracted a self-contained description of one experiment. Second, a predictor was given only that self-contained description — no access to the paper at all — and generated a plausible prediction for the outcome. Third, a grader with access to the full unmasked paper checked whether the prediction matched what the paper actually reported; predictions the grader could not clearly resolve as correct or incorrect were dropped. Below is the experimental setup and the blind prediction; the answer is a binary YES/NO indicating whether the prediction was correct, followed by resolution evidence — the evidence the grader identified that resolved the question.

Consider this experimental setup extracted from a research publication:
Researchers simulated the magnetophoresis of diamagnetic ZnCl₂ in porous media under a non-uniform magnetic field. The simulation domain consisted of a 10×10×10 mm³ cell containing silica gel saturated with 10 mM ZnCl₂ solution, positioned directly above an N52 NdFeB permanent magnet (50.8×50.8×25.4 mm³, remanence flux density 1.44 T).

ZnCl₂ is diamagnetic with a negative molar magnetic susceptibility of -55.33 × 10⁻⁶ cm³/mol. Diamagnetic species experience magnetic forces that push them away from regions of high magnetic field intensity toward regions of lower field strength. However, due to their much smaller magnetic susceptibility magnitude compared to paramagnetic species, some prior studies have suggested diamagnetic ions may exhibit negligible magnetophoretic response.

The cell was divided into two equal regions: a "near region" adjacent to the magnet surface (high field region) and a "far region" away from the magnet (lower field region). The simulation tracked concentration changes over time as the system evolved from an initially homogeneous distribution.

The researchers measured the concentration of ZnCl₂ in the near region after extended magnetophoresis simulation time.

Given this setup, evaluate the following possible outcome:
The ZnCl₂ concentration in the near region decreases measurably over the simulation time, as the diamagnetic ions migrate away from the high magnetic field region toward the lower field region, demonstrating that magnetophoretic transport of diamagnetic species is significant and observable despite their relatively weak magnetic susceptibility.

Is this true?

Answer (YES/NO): YES